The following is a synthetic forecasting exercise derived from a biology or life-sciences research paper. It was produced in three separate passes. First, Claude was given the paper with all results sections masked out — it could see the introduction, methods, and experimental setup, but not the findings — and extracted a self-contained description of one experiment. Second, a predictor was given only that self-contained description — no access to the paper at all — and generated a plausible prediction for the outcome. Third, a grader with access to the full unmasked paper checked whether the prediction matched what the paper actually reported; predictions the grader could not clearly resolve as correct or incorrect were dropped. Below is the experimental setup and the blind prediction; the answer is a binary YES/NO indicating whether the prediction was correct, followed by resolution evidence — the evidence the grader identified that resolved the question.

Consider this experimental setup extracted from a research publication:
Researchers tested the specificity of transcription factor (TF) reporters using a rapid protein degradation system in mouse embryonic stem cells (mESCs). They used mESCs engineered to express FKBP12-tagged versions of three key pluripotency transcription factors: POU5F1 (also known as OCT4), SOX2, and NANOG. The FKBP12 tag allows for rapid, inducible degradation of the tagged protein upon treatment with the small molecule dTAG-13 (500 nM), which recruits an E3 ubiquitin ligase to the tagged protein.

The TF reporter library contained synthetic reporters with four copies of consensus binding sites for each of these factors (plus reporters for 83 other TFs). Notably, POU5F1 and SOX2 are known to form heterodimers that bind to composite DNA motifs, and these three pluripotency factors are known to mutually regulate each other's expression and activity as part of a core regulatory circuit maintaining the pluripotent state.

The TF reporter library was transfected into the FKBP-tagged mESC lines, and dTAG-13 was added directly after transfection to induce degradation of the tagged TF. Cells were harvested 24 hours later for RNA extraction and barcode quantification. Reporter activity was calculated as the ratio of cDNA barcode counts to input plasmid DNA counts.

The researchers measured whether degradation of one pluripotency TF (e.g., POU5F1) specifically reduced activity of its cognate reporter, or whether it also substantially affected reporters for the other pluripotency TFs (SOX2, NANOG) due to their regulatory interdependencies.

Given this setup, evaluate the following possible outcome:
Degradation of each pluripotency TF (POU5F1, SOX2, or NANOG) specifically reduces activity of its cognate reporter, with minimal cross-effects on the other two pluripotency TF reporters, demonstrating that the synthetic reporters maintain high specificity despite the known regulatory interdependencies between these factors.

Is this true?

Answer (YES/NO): NO